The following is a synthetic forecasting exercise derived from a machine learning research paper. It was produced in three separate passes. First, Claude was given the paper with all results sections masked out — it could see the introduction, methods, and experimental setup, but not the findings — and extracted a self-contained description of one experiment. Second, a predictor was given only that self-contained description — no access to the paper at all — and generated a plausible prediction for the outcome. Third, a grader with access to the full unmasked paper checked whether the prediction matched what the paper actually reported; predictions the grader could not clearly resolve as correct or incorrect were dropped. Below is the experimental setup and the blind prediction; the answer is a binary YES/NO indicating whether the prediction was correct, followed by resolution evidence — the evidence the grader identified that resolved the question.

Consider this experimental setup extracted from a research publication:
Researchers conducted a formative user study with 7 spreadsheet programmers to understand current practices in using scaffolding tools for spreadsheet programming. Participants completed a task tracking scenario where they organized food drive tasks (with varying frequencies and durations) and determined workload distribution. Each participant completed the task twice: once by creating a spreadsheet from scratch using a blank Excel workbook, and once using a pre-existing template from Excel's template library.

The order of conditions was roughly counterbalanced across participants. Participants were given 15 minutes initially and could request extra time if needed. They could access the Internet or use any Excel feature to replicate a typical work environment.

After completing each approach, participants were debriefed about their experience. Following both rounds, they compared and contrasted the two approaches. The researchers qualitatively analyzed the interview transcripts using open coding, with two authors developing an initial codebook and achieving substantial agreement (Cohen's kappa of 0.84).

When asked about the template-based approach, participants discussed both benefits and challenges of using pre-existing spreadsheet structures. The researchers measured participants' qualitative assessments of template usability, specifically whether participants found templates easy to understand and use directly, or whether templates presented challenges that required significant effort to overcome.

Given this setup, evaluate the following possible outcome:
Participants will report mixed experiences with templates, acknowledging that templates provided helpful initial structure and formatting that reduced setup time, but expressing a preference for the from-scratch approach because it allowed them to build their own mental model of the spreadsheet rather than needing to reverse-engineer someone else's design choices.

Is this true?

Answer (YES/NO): NO